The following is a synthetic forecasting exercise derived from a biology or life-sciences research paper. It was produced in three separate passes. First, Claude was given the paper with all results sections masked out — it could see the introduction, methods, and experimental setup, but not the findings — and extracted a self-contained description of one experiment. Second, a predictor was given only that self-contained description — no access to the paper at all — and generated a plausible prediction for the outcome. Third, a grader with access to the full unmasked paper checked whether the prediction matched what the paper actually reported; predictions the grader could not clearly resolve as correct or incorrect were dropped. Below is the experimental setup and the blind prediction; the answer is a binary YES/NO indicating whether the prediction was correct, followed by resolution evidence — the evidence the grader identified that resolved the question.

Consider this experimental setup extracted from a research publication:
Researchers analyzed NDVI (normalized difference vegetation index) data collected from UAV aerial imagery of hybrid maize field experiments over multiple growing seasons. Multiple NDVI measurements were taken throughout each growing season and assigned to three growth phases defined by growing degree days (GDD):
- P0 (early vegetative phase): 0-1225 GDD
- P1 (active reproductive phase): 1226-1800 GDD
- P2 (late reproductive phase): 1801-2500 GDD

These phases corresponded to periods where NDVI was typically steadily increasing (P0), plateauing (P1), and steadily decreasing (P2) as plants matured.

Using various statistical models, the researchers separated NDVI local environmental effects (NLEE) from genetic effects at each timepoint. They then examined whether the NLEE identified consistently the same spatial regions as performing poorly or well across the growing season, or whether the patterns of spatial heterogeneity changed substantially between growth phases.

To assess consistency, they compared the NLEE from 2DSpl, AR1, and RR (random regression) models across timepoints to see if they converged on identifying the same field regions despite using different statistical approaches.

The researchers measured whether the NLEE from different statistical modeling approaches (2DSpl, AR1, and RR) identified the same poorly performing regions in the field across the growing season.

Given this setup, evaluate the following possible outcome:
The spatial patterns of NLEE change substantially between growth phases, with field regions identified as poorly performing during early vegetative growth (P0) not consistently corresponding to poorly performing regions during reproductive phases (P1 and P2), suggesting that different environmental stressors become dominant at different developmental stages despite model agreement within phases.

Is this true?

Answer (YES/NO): NO